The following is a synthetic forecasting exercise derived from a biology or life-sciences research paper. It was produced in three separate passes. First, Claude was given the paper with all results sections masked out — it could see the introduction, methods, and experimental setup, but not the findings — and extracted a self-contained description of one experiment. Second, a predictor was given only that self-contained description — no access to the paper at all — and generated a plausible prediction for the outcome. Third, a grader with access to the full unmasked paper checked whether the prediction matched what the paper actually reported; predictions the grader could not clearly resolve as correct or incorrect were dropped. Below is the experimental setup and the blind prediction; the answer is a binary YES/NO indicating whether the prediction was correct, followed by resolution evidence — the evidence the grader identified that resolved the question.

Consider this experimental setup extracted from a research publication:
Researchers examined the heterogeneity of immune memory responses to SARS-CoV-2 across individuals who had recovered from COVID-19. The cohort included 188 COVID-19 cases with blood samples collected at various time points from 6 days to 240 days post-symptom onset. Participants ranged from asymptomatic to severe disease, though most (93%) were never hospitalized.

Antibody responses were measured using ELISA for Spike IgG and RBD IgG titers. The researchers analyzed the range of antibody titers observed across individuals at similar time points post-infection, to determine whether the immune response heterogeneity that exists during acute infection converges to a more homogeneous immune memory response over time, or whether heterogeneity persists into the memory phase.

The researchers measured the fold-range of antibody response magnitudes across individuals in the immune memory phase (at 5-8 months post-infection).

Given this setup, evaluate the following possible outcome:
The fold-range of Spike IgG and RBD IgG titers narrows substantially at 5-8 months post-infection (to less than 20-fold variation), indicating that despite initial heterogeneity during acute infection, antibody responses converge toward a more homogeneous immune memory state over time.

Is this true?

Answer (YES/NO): NO